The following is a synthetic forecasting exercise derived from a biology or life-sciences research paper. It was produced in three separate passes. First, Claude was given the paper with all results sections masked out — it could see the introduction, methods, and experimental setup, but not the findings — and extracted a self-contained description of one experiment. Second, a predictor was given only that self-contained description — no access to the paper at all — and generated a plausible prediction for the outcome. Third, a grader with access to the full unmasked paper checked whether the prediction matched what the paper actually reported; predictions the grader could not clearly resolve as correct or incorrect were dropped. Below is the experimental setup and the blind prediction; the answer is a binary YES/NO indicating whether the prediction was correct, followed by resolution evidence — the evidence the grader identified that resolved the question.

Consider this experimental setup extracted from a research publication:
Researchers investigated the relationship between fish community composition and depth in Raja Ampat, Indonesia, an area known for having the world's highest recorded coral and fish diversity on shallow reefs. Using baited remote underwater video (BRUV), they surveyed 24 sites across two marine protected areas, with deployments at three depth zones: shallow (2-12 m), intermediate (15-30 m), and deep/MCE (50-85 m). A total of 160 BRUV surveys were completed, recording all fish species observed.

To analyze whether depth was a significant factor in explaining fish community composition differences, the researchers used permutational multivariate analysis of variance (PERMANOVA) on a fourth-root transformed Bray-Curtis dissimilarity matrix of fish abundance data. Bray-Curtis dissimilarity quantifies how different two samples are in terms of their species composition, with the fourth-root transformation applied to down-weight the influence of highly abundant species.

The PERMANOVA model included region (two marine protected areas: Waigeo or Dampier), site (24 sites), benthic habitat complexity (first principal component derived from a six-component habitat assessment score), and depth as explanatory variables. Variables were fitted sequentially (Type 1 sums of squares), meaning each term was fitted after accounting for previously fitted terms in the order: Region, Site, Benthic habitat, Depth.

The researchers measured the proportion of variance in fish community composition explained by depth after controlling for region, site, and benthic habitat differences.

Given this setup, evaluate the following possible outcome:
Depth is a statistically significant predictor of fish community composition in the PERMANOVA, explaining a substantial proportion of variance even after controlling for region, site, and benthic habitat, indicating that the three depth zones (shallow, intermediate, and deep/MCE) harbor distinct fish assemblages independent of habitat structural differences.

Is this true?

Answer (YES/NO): YES